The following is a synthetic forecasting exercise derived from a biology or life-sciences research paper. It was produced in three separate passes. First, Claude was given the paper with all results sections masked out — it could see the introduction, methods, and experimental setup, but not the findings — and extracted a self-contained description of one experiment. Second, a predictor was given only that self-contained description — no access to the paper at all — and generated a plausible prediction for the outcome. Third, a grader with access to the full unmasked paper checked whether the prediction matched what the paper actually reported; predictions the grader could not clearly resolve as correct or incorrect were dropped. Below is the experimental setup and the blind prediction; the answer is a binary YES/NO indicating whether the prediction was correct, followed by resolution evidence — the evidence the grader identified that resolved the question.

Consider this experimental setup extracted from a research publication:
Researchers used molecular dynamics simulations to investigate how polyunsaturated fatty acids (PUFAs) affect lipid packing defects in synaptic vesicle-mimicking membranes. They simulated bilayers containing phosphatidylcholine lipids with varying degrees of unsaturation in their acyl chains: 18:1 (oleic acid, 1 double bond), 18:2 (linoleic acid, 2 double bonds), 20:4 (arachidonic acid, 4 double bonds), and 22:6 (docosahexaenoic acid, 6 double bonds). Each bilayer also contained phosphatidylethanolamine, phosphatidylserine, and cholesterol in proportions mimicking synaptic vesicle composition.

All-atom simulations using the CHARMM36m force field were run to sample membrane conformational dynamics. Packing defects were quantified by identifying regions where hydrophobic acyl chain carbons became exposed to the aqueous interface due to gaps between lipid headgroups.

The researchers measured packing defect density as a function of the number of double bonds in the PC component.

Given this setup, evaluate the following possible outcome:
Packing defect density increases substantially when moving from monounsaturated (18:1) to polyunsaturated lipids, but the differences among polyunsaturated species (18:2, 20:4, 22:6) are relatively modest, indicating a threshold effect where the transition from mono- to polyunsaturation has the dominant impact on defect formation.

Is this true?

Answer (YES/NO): NO